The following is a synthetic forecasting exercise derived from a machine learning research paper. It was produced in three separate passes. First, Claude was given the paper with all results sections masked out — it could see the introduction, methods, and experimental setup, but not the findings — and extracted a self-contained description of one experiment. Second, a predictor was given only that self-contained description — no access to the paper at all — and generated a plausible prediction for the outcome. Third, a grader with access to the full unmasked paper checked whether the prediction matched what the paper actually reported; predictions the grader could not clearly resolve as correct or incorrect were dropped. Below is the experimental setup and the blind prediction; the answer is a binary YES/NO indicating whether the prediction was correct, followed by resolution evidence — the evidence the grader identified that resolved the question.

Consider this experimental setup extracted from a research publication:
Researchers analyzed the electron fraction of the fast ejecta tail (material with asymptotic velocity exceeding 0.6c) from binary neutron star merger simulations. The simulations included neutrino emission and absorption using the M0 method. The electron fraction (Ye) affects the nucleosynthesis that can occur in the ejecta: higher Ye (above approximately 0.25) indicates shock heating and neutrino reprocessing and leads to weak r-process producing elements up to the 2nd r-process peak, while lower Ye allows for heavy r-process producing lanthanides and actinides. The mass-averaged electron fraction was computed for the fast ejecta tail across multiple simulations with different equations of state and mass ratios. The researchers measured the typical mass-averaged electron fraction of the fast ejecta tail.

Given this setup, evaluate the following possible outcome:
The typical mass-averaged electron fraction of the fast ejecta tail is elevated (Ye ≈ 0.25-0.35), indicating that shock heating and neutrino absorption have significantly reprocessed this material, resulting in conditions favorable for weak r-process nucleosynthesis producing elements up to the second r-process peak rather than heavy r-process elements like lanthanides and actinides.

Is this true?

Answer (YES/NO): YES